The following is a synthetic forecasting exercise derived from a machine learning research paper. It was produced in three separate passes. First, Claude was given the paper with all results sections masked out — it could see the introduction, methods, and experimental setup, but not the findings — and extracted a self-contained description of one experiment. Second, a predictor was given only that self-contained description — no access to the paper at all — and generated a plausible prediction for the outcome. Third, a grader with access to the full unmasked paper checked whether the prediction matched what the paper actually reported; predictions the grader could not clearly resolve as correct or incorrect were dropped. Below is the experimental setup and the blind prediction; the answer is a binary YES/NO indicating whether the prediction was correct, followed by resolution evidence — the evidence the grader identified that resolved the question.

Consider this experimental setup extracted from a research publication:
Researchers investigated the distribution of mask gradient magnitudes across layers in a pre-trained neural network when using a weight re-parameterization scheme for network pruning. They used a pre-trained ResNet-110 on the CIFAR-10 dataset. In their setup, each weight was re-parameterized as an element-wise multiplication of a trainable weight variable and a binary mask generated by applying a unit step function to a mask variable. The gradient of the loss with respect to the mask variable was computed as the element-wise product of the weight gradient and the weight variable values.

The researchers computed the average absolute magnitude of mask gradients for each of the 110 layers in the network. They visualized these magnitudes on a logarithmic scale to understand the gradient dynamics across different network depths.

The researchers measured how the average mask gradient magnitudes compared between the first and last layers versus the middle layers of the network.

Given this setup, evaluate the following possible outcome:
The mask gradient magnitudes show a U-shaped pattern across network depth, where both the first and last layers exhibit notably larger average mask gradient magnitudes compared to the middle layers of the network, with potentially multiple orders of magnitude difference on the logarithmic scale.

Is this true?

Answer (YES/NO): YES